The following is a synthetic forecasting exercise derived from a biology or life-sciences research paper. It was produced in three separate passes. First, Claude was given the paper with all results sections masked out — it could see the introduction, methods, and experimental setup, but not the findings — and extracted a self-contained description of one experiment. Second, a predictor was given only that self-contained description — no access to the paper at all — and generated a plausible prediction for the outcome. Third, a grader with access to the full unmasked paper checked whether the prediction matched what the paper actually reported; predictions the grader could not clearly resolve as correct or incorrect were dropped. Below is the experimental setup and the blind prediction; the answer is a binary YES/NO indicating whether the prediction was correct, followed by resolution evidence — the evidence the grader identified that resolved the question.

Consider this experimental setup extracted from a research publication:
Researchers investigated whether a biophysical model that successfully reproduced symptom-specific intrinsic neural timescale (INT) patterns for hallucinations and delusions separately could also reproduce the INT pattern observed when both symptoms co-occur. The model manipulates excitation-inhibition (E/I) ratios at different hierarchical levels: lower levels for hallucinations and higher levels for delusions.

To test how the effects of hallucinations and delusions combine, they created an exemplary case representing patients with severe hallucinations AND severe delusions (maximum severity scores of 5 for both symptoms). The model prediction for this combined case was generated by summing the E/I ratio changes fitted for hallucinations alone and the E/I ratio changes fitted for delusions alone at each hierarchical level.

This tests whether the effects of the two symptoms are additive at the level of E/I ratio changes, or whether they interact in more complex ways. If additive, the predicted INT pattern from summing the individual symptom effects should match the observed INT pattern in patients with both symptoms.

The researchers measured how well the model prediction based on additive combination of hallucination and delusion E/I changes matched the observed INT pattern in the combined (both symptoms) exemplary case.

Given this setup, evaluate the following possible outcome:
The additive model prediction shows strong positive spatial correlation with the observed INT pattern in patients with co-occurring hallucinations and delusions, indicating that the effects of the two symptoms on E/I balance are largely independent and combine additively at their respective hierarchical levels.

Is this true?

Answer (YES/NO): YES